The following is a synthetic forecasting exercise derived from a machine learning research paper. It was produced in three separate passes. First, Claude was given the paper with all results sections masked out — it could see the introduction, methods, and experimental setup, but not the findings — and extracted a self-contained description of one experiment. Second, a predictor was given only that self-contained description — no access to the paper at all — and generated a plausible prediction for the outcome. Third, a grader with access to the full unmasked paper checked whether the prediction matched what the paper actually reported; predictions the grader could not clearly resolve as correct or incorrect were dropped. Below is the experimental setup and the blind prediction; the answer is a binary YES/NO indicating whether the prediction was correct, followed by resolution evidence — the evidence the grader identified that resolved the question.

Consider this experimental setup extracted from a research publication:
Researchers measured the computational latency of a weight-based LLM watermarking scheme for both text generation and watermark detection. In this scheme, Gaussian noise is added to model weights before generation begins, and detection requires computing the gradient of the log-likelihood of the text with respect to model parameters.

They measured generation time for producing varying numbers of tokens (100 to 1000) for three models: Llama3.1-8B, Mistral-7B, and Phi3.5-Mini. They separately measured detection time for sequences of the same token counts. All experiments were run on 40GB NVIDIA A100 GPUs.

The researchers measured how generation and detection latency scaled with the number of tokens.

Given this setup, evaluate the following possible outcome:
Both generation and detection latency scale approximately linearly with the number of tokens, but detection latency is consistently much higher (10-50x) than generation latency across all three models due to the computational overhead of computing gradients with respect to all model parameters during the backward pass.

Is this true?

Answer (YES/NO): NO